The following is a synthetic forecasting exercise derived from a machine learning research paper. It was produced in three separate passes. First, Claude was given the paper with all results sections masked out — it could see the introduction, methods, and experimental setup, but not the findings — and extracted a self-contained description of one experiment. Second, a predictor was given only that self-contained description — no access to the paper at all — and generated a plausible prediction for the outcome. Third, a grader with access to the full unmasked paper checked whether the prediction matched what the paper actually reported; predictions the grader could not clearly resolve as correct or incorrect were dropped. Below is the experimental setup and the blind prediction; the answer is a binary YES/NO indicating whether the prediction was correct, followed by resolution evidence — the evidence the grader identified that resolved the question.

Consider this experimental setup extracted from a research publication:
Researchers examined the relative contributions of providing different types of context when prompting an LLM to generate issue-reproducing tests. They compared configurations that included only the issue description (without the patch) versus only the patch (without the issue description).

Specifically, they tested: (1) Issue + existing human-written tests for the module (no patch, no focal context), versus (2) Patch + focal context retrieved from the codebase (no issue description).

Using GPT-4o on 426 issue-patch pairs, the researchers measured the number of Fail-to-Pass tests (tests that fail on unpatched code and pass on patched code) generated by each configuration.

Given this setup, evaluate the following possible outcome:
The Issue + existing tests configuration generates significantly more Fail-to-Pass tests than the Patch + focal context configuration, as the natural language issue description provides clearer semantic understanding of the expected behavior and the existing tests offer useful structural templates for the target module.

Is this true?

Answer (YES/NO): NO